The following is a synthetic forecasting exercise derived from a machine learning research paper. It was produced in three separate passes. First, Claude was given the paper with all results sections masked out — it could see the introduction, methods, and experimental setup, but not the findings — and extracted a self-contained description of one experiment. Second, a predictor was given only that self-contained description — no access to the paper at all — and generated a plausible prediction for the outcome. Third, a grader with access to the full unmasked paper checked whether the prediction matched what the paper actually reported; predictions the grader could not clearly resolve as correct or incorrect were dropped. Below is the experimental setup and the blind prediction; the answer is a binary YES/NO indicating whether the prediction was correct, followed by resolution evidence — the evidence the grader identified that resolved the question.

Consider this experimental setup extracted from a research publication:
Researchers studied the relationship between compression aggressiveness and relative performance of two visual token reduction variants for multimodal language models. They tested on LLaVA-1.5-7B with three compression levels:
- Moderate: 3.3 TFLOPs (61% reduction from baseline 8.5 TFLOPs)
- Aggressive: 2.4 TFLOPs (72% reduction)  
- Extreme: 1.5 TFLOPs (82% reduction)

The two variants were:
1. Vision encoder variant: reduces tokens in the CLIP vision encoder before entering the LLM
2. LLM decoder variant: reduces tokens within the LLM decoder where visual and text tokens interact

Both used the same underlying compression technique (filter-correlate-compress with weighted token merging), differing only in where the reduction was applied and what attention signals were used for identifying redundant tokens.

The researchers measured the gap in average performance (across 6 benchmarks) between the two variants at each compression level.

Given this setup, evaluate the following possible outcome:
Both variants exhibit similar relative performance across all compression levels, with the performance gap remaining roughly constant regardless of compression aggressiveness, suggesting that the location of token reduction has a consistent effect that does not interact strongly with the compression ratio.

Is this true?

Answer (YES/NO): NO